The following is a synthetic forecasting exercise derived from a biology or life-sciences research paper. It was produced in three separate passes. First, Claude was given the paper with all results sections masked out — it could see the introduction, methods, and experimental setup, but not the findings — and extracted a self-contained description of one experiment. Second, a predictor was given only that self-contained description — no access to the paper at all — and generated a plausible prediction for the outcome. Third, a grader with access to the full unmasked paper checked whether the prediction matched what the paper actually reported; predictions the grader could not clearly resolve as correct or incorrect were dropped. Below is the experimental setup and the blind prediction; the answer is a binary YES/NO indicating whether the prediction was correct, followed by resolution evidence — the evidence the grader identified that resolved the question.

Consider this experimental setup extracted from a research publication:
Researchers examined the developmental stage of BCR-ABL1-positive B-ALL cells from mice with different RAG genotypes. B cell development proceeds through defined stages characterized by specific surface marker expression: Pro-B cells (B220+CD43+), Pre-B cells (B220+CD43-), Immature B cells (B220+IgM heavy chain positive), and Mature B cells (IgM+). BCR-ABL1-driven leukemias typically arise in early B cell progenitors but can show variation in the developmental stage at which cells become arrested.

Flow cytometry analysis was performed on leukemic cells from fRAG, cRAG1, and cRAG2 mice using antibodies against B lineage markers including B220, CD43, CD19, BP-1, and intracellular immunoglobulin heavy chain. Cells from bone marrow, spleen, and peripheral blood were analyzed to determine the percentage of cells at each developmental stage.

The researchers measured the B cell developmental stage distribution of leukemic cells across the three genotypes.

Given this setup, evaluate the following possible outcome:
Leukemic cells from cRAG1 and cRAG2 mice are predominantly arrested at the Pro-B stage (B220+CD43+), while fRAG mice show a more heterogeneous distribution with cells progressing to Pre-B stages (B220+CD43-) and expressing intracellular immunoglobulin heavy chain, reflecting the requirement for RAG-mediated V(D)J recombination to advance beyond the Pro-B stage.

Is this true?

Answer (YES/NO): NO